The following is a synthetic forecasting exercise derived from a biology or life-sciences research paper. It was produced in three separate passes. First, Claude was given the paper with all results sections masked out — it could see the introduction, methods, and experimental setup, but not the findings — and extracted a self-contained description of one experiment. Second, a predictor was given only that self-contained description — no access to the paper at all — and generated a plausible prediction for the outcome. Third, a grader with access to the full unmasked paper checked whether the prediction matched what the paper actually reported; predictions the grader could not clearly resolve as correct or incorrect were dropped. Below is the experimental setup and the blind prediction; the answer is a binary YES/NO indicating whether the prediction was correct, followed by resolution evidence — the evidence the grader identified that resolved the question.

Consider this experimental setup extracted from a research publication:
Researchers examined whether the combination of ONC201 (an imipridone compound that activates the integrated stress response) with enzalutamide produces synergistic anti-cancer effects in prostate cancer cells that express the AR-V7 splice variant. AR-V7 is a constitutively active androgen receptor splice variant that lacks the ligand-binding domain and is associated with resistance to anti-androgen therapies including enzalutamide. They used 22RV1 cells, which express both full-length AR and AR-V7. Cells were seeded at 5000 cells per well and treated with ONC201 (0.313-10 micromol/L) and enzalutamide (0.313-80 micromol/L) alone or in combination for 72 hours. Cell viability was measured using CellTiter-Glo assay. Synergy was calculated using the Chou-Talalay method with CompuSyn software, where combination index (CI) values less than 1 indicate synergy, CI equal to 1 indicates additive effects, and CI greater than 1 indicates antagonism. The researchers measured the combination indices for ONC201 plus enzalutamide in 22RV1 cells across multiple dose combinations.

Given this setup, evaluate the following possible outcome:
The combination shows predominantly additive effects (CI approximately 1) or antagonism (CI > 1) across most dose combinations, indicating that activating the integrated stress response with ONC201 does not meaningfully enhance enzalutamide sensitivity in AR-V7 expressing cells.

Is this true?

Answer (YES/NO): NO